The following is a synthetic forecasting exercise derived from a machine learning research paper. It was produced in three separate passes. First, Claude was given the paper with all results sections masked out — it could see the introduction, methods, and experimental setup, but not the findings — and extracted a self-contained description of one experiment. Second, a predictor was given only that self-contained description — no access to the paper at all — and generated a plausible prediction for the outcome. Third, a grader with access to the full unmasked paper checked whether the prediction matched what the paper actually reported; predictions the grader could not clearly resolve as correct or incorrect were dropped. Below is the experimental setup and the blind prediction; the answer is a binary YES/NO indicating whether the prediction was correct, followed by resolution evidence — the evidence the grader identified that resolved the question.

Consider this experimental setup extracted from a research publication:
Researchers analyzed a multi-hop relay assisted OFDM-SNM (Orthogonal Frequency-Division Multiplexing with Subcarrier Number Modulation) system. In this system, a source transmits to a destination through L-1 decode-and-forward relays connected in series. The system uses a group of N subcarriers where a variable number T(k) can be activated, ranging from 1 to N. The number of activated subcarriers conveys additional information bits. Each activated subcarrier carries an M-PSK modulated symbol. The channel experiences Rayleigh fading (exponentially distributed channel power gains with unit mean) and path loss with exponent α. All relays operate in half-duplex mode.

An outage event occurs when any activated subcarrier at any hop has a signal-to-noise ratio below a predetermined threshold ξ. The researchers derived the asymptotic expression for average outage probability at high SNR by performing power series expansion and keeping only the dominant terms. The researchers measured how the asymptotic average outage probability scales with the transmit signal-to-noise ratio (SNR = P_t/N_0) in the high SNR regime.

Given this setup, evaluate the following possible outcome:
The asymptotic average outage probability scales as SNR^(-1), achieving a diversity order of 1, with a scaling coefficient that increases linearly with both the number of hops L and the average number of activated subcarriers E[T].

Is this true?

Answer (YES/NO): NO